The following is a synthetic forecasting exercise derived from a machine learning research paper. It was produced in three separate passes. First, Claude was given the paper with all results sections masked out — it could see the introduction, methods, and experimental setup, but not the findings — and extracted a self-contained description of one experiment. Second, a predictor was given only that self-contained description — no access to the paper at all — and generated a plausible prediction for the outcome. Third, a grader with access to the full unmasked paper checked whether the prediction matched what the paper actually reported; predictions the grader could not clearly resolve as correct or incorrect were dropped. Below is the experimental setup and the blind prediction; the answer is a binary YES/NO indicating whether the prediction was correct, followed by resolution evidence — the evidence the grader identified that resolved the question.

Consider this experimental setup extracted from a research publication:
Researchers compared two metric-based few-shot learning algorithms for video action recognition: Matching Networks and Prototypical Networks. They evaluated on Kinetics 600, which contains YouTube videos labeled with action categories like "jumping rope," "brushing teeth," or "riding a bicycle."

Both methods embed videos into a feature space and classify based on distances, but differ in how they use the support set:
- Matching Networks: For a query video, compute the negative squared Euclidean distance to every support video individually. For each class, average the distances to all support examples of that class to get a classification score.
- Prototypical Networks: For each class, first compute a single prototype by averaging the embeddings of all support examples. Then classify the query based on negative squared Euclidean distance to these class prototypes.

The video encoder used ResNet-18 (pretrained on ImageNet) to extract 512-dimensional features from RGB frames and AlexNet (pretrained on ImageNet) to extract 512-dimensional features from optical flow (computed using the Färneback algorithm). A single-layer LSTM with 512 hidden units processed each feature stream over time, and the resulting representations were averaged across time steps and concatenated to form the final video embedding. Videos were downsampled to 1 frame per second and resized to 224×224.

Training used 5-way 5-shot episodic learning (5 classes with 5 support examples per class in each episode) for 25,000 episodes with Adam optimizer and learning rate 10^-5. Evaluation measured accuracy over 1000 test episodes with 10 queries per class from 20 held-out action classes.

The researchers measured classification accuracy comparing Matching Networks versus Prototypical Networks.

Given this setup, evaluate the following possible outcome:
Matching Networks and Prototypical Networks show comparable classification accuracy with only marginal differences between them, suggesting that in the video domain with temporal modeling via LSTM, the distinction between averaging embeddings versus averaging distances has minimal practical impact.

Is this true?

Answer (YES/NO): NO